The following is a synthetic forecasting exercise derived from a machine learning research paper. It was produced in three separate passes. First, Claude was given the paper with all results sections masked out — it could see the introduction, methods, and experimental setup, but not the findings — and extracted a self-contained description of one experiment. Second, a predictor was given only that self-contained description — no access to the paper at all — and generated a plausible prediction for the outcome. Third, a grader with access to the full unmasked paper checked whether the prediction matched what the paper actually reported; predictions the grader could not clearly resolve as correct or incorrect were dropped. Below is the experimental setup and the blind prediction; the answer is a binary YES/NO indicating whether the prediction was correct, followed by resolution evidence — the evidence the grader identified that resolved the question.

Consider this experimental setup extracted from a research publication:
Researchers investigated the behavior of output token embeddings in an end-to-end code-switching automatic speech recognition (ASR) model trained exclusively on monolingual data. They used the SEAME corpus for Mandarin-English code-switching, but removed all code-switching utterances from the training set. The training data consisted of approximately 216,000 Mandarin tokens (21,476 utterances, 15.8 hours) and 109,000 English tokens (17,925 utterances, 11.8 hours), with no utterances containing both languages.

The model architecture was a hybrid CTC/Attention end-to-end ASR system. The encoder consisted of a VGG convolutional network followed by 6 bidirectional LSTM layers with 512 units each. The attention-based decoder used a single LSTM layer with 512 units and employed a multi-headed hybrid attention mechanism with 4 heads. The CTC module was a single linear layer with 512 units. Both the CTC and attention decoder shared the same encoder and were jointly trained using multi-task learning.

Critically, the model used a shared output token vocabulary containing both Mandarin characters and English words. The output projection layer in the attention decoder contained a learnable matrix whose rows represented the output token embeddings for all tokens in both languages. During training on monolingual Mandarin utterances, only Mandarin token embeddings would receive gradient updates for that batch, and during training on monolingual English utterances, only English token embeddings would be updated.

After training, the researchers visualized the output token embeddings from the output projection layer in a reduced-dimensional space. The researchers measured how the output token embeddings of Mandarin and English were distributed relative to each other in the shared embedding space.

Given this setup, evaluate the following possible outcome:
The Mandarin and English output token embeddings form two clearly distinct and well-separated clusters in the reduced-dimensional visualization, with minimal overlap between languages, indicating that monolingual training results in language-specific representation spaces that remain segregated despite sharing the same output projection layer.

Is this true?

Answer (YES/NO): YES